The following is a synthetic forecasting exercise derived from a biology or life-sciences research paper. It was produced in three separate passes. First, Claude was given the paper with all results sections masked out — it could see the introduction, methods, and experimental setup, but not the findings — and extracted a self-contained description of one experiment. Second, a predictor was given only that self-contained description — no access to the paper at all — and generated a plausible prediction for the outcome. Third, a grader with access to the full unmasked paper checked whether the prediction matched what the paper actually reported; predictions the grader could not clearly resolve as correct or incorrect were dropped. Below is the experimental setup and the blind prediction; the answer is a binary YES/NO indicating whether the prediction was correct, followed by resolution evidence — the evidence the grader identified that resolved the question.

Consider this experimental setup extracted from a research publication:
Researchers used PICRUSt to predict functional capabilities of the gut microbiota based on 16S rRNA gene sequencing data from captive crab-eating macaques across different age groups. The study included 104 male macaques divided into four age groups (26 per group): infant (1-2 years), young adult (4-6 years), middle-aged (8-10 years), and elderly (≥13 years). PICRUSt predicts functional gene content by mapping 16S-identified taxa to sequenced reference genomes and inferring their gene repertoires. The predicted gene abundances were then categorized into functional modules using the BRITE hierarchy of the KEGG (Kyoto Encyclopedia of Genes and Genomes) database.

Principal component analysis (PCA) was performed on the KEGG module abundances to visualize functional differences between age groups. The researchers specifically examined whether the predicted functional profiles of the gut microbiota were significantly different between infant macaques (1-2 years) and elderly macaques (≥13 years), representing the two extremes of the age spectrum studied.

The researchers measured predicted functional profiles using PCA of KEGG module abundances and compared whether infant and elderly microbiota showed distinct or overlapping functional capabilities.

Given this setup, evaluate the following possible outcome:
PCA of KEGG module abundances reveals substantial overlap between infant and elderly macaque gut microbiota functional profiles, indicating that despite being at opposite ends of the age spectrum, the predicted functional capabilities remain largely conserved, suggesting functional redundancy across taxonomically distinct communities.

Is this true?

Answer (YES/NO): NO